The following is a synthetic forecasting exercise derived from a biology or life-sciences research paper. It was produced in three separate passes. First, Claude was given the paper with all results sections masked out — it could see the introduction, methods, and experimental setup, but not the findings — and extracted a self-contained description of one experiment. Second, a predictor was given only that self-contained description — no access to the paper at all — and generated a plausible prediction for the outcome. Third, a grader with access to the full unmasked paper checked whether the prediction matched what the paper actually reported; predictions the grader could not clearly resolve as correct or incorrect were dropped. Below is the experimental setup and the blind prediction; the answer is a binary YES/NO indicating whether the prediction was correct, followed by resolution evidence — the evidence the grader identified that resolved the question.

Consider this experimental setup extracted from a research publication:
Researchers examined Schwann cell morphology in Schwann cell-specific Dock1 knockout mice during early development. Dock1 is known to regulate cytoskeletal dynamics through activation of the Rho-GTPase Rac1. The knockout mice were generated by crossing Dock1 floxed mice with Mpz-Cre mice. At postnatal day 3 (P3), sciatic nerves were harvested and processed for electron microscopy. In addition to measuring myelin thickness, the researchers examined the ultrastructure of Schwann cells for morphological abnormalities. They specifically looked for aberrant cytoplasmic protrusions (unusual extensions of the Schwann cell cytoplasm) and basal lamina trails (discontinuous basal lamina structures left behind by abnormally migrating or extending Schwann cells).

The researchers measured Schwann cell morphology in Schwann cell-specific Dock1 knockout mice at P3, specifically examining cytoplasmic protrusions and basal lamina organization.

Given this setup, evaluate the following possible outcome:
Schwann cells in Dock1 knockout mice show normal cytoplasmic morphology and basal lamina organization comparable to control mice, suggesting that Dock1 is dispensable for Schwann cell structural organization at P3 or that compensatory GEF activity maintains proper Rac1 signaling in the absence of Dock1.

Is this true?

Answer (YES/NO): NO